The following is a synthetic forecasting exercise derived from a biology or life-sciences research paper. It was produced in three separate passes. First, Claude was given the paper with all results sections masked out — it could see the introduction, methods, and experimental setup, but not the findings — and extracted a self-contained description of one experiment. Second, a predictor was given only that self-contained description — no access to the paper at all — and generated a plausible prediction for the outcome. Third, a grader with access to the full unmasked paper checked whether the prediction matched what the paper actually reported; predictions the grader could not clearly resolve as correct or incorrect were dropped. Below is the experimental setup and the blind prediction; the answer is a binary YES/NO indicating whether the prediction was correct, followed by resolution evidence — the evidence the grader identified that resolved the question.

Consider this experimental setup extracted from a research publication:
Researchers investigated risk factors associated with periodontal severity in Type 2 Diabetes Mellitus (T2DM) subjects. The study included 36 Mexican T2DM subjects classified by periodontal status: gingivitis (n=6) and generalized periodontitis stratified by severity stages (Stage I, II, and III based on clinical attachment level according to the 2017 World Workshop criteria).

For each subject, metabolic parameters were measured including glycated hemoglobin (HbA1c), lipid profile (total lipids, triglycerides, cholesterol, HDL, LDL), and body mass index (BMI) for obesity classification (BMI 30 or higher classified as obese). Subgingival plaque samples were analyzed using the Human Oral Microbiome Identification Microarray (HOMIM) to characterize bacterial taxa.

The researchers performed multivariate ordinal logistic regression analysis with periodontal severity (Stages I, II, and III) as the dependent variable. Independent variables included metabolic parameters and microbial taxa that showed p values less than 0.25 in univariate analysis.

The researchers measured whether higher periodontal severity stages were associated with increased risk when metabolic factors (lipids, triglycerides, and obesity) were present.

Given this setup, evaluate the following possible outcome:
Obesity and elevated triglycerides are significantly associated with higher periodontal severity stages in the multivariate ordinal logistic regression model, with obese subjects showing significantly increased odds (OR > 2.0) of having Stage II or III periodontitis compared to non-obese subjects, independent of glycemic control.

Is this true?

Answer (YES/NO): NO